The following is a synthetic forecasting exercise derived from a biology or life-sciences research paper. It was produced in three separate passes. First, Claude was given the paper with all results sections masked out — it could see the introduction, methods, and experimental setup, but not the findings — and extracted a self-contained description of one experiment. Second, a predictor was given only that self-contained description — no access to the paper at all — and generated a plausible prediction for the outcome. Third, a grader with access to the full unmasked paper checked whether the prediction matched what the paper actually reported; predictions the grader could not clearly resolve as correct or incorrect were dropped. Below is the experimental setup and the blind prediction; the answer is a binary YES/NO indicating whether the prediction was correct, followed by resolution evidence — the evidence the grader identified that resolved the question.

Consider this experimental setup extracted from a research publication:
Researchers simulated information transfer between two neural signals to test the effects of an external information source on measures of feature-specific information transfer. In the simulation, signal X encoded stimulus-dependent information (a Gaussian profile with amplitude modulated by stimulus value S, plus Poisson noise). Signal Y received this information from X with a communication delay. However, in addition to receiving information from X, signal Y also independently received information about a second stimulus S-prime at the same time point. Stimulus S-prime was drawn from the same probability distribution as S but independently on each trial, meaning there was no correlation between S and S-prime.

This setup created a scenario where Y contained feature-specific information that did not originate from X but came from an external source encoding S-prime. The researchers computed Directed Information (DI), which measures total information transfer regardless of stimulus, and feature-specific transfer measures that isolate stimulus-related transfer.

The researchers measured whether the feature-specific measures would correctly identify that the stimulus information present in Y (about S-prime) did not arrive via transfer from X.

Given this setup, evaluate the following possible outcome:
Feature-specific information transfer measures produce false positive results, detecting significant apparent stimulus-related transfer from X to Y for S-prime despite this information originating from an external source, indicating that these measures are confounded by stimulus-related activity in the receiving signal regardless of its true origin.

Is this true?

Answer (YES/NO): NO